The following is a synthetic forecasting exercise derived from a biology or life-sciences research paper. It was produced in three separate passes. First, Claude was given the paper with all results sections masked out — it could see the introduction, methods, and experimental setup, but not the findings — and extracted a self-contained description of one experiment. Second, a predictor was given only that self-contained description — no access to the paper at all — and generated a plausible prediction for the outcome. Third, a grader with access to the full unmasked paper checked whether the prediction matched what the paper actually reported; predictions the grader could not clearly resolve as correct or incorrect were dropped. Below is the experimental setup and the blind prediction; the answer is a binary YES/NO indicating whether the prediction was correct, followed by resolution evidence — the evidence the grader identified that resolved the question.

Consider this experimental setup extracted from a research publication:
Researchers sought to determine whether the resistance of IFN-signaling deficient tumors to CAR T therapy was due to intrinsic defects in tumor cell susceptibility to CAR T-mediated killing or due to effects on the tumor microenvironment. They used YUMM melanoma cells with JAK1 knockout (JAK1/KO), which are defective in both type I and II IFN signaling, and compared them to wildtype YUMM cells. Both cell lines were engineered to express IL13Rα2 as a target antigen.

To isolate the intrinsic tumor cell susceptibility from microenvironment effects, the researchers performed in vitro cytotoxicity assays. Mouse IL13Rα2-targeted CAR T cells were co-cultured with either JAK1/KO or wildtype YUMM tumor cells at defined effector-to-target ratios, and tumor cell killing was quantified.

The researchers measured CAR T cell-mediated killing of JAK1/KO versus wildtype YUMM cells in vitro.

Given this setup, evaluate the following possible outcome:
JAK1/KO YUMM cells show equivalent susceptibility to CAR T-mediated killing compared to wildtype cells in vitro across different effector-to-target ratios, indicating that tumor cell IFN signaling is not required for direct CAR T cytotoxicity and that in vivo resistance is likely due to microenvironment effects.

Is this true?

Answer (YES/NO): YES